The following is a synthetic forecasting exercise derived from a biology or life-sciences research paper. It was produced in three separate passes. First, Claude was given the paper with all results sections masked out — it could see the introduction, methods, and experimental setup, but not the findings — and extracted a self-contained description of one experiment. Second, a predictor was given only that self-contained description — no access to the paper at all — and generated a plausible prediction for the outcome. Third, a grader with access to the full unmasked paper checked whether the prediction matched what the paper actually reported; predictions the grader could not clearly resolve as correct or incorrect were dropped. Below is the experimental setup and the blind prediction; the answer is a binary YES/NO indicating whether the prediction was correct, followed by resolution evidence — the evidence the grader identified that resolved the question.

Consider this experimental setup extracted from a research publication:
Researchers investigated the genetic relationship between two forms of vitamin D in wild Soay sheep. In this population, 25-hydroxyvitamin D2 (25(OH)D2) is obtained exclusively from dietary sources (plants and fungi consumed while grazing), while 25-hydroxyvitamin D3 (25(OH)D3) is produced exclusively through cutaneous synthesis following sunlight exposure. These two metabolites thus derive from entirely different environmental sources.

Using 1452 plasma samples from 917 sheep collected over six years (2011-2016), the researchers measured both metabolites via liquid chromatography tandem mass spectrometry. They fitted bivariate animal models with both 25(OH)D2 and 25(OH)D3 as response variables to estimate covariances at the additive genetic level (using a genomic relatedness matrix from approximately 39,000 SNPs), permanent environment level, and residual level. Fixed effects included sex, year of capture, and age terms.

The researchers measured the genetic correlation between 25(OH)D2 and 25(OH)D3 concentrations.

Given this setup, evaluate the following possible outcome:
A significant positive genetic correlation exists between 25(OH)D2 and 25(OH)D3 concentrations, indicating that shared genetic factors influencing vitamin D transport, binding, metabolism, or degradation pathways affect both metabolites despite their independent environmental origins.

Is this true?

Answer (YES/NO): YES